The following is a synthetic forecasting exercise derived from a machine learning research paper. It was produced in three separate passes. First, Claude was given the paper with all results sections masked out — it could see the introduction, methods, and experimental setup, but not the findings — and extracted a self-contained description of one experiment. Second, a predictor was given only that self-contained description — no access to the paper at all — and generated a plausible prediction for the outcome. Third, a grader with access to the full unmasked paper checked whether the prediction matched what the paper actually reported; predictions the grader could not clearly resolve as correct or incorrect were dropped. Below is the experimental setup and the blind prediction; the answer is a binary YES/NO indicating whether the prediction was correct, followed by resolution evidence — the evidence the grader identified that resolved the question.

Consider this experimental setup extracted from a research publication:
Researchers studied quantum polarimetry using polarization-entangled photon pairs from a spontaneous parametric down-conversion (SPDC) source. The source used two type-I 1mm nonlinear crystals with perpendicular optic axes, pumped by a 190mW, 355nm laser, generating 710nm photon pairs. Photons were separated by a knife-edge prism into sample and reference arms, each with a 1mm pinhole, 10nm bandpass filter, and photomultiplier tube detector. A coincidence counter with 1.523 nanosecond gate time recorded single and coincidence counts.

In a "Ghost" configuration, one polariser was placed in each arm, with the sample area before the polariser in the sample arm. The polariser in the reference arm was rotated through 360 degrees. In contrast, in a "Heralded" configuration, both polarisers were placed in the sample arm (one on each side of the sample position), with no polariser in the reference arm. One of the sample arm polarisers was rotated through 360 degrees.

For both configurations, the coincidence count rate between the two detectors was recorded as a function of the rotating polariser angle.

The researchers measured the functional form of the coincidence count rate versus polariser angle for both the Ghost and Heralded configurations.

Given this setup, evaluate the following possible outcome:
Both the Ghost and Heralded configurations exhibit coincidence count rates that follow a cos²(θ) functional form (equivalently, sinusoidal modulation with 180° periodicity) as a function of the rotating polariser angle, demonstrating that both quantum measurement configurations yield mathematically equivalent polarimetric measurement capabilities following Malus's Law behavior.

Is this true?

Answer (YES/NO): YES